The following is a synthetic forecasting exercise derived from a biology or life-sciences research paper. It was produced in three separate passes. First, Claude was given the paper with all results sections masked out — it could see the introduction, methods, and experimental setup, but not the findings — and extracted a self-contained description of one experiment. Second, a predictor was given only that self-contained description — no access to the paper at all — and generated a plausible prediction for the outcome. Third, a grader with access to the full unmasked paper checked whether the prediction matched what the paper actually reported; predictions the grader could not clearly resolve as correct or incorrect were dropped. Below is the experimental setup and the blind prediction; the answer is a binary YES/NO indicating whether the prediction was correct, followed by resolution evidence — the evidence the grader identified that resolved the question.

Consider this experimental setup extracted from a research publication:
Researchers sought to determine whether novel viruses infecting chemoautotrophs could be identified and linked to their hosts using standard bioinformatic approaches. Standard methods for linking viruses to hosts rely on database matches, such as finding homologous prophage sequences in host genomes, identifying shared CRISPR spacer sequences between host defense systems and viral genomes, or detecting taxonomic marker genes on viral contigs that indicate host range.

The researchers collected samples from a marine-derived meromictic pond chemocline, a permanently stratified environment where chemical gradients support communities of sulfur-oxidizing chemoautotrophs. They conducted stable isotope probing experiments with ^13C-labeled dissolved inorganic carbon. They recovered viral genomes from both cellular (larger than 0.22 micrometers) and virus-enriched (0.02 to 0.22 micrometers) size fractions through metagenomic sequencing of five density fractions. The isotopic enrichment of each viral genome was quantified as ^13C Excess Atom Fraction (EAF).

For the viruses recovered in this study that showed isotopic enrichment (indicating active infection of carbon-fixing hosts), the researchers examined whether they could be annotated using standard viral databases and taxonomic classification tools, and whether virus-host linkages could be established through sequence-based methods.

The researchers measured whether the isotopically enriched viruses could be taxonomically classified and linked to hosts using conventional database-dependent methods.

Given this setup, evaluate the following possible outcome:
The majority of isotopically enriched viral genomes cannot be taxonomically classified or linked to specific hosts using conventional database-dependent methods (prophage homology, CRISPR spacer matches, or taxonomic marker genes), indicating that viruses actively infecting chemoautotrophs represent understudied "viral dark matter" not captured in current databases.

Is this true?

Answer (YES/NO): YES